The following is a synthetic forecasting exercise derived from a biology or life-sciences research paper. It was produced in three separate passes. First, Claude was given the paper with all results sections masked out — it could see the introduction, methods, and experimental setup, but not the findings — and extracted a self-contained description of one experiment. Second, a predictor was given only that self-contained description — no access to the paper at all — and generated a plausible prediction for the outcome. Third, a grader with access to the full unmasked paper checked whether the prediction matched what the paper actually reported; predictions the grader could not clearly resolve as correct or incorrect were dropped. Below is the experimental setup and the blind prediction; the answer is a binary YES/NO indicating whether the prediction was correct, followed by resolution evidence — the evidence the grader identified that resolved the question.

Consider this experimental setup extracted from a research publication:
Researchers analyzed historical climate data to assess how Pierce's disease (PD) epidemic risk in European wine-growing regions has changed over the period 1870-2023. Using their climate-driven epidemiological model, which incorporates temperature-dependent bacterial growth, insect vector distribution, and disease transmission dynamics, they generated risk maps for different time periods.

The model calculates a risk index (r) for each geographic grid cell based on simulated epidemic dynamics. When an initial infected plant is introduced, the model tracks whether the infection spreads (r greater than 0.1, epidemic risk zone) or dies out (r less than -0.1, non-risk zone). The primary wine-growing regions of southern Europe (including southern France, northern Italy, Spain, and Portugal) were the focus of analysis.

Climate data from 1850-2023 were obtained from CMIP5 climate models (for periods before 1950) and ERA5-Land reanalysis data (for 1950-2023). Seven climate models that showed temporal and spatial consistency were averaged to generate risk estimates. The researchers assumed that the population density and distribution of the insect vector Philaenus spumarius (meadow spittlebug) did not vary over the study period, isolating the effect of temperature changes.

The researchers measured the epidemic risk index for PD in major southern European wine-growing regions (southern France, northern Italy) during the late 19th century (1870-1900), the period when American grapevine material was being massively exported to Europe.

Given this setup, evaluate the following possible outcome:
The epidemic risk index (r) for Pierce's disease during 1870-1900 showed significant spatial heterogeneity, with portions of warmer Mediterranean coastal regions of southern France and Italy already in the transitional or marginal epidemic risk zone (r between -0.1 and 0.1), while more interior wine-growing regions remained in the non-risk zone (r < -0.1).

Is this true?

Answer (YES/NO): YES